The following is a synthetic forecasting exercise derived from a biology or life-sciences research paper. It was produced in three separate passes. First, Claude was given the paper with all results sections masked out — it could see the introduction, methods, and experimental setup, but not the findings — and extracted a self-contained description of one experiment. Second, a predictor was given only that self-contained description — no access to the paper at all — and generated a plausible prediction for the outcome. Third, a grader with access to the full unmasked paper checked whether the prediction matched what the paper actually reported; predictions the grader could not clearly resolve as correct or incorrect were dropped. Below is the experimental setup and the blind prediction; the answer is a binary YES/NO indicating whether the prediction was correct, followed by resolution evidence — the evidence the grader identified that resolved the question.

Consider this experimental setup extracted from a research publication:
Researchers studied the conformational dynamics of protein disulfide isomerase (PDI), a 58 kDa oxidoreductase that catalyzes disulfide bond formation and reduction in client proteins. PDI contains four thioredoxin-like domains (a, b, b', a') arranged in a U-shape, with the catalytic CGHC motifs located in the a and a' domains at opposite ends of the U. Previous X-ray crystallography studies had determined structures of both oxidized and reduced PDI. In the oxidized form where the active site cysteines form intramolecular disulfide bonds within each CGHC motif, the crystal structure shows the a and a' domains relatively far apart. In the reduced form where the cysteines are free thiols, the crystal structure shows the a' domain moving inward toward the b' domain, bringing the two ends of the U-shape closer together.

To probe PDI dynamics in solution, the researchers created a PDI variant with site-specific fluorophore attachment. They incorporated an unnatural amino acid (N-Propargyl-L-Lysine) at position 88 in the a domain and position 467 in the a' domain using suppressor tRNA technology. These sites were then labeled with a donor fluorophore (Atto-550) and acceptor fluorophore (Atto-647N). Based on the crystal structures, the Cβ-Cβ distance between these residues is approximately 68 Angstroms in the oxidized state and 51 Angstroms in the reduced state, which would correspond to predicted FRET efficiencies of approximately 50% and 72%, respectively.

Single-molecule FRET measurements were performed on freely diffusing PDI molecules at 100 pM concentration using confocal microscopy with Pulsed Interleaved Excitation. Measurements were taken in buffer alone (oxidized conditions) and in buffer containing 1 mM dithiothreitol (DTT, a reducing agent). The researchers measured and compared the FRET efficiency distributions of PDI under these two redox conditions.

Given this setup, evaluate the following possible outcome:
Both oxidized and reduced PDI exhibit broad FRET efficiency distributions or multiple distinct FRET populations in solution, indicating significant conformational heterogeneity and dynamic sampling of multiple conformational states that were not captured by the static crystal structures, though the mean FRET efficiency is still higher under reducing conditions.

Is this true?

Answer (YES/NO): NO